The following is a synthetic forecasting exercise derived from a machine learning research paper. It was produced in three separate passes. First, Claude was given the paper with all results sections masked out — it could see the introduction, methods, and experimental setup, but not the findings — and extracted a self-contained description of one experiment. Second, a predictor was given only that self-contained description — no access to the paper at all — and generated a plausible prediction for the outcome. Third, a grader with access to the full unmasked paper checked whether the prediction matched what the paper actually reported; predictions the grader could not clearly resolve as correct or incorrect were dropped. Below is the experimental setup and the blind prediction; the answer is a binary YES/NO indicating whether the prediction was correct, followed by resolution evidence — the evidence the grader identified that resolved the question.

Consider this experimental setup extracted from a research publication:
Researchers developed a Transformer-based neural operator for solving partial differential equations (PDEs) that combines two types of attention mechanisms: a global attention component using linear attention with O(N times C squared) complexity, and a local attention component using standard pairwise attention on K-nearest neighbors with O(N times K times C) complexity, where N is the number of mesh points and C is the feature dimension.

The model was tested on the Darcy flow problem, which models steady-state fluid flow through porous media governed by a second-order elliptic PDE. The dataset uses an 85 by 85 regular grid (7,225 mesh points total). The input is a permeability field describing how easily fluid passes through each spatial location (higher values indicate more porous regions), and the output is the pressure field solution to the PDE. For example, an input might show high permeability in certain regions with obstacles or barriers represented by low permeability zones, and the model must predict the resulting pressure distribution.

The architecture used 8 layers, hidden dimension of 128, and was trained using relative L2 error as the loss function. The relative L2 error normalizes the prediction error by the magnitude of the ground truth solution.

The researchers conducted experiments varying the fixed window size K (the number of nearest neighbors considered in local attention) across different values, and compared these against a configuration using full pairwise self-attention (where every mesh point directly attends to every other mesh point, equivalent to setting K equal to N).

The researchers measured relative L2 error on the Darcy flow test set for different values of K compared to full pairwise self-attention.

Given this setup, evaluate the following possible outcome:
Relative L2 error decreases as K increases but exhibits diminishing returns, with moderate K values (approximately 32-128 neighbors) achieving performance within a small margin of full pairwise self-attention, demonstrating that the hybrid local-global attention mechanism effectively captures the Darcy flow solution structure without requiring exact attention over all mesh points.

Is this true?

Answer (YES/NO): NO